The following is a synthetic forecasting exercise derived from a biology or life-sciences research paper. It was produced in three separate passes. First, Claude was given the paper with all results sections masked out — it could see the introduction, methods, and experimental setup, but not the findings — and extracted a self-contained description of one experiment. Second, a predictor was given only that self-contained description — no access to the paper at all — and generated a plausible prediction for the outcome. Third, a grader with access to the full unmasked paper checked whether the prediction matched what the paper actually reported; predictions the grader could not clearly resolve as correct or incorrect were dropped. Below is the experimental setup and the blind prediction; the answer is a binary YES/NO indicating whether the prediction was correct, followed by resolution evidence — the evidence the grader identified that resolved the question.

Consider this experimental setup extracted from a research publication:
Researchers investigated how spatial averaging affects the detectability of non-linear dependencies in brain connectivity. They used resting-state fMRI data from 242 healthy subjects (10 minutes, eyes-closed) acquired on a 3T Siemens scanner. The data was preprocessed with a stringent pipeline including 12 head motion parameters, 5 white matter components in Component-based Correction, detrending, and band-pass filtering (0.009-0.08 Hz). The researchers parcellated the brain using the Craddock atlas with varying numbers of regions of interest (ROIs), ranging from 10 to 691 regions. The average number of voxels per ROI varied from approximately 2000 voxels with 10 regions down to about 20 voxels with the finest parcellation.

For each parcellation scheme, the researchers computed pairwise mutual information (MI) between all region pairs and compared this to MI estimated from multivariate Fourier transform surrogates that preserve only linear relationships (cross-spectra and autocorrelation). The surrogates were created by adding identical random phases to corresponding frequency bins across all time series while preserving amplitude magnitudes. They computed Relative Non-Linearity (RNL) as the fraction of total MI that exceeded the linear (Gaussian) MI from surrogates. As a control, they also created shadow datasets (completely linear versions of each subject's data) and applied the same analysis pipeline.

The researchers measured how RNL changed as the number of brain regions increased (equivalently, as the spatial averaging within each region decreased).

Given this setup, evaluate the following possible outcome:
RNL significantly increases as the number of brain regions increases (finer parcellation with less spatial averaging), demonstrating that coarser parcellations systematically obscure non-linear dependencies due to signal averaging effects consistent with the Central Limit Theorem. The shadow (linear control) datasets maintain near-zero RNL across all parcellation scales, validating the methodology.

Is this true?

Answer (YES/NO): NO